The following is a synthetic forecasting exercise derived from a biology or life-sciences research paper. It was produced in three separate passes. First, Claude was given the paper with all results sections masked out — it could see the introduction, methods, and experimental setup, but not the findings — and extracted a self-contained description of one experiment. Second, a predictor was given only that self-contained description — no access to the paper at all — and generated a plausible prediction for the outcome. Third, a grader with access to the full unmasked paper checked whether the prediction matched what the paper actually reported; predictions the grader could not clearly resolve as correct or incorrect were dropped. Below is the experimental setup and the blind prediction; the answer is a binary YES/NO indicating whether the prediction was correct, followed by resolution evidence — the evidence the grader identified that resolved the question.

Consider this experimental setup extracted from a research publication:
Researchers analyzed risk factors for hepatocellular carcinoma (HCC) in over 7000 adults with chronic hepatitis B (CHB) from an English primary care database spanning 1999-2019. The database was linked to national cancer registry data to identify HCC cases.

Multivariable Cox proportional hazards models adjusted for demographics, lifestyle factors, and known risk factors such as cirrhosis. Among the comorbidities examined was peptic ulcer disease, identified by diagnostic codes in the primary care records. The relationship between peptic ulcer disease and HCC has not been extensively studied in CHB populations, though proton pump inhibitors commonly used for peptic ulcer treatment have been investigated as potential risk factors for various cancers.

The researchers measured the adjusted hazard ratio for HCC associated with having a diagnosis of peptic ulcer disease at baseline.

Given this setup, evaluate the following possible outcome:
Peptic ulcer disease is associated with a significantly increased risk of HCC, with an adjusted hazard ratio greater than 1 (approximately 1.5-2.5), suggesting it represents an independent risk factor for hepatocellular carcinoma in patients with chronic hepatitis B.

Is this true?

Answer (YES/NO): YES